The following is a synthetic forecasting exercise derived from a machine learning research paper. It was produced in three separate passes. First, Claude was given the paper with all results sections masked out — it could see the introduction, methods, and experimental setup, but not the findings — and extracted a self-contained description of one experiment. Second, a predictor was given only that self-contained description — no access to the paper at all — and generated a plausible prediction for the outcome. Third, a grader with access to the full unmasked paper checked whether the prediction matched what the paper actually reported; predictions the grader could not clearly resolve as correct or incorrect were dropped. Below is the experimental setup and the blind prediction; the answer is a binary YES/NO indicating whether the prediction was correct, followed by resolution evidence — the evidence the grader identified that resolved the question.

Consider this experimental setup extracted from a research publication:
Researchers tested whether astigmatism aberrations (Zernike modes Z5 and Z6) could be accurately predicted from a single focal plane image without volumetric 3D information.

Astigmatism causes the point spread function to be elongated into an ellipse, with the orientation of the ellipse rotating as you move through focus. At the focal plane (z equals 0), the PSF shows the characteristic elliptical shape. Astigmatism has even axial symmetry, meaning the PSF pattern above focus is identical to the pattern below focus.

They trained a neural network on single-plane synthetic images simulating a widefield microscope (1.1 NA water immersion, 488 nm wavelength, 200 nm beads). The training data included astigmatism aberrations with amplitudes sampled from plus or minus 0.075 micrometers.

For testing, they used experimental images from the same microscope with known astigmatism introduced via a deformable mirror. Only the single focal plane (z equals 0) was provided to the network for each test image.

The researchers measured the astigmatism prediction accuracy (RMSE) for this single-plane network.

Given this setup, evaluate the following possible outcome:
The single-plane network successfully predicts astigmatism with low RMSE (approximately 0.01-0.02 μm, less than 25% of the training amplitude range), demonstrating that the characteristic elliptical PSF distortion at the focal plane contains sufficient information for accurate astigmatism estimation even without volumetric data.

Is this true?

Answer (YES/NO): NO